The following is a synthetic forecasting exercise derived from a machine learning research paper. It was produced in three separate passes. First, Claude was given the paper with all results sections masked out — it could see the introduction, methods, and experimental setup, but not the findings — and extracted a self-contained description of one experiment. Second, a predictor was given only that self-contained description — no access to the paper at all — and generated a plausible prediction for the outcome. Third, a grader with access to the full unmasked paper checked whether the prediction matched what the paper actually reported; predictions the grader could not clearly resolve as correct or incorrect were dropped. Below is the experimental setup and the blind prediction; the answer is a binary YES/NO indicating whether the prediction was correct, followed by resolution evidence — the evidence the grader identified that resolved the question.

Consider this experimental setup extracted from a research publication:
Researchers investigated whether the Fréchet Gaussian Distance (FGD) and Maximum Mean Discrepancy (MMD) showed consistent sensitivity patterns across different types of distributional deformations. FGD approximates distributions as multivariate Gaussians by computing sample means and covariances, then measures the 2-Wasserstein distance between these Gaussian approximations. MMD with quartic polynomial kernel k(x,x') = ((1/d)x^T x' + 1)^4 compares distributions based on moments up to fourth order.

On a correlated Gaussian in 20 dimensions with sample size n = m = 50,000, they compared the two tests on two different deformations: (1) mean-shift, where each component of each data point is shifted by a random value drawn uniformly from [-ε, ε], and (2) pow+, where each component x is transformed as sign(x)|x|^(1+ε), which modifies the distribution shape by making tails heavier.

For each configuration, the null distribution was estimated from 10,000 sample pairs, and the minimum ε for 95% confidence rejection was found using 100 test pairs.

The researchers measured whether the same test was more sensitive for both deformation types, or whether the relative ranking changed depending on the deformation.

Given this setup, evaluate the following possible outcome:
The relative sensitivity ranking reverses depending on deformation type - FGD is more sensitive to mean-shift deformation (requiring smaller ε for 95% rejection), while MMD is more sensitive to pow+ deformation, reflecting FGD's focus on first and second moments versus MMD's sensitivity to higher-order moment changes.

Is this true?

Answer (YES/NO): NO